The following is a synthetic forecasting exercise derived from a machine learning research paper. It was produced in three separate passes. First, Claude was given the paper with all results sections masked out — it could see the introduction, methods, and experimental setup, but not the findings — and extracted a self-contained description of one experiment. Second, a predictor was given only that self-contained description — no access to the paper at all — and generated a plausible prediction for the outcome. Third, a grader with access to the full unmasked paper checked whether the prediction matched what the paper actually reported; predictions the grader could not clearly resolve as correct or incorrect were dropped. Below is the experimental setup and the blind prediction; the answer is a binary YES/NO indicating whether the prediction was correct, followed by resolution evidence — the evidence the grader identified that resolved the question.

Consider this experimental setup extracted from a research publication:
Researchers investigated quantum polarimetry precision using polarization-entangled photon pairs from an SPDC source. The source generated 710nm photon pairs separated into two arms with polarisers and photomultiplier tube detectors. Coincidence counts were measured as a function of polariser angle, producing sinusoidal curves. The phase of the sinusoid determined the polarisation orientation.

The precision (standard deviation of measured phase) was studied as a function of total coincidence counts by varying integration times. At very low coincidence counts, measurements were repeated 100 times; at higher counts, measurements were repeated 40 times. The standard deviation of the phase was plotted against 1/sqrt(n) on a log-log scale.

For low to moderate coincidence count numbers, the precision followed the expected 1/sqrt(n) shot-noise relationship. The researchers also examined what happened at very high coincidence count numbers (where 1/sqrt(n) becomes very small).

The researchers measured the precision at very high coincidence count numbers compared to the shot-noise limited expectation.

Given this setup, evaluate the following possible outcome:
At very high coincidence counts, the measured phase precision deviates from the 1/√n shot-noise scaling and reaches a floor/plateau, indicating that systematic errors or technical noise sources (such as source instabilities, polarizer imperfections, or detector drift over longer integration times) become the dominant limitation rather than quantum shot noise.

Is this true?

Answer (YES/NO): YES